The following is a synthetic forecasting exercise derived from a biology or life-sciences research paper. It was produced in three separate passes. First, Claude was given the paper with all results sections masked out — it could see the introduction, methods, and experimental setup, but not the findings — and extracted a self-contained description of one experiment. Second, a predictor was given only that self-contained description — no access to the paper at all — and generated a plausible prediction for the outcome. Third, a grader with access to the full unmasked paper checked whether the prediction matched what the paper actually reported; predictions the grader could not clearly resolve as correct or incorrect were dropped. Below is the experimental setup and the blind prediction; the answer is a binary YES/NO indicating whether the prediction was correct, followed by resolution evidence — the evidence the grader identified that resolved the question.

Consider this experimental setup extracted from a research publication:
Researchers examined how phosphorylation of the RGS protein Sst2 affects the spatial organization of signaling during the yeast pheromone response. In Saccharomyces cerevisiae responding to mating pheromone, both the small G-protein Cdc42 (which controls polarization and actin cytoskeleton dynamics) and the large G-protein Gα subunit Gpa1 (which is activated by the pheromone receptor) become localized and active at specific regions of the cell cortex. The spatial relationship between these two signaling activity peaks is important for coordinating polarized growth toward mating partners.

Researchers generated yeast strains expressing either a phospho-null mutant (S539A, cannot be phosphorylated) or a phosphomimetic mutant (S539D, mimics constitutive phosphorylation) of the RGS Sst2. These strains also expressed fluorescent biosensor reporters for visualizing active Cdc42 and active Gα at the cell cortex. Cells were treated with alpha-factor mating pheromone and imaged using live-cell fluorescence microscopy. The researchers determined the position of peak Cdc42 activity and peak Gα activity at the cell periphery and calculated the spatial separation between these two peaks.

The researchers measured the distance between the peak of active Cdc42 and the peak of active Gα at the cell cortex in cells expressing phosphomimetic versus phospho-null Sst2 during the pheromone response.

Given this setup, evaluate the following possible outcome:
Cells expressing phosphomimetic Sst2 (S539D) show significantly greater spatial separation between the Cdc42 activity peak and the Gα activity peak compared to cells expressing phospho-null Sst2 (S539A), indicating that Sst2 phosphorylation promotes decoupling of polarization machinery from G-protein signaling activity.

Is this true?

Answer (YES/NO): NO